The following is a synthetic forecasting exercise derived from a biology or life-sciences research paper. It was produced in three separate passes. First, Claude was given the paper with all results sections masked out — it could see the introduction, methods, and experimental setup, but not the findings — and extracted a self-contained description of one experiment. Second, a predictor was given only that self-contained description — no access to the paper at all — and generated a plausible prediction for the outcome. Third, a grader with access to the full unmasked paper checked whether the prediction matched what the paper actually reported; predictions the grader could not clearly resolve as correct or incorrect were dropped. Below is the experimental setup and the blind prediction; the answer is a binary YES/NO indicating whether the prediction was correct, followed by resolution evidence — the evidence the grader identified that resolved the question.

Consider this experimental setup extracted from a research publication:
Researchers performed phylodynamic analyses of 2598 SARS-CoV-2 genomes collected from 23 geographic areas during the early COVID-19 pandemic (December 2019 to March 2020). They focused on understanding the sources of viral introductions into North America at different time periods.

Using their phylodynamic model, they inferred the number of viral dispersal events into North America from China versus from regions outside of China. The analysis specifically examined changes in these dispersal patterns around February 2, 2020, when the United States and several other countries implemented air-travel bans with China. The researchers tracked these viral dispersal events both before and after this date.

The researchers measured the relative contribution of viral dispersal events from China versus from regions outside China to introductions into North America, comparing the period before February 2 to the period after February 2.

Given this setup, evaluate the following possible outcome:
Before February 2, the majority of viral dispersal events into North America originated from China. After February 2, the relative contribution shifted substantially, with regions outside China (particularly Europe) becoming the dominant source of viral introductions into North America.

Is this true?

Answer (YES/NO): NO